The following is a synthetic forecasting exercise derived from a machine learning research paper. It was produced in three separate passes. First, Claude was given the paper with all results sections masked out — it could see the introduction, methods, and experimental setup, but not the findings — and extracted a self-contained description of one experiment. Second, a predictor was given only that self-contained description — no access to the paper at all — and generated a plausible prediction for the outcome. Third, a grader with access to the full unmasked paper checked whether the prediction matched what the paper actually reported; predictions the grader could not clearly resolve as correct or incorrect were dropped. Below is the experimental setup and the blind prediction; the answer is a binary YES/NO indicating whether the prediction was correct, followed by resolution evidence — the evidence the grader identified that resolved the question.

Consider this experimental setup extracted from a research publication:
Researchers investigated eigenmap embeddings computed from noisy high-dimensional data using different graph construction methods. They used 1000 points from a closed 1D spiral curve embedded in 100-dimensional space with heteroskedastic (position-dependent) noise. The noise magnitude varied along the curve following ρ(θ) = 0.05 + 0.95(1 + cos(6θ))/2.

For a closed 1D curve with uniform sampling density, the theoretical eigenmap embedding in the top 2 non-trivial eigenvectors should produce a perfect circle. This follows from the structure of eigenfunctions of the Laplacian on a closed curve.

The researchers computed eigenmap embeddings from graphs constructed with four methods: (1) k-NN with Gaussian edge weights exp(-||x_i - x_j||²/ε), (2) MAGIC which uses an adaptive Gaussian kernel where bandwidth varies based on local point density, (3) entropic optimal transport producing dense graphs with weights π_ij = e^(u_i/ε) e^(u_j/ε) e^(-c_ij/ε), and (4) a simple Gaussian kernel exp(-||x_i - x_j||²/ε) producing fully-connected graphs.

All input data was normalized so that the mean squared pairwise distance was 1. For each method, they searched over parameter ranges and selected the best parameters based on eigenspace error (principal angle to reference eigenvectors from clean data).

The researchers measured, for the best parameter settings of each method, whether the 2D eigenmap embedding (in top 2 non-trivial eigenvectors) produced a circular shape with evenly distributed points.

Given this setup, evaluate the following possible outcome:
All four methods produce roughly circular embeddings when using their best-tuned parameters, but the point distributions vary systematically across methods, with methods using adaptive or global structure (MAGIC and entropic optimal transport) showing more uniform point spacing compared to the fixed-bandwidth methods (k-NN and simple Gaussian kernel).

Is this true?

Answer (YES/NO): NO